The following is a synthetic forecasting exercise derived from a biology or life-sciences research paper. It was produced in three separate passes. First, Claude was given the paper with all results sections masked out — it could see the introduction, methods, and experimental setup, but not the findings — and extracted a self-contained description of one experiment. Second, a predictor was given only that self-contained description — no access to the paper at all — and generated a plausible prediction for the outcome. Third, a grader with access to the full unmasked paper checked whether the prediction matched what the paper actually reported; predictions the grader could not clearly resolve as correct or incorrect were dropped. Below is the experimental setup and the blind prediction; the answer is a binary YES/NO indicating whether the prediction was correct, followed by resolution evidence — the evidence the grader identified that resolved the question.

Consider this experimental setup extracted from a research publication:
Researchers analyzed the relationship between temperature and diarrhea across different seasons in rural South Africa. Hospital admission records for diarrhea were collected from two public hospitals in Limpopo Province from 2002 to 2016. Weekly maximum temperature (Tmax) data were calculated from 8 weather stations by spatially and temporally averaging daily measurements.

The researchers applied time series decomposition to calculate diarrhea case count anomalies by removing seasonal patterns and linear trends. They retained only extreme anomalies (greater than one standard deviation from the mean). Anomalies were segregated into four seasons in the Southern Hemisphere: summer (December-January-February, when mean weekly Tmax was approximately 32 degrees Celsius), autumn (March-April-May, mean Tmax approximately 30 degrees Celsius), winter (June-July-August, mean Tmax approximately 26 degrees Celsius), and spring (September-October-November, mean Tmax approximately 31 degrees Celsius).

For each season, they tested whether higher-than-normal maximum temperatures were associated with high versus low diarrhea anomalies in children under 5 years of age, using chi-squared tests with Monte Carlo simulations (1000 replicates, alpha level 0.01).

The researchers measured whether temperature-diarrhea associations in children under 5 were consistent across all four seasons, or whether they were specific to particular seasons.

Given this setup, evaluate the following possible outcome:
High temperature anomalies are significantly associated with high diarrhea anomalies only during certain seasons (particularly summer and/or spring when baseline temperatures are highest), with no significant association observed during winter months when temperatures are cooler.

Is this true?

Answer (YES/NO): NO